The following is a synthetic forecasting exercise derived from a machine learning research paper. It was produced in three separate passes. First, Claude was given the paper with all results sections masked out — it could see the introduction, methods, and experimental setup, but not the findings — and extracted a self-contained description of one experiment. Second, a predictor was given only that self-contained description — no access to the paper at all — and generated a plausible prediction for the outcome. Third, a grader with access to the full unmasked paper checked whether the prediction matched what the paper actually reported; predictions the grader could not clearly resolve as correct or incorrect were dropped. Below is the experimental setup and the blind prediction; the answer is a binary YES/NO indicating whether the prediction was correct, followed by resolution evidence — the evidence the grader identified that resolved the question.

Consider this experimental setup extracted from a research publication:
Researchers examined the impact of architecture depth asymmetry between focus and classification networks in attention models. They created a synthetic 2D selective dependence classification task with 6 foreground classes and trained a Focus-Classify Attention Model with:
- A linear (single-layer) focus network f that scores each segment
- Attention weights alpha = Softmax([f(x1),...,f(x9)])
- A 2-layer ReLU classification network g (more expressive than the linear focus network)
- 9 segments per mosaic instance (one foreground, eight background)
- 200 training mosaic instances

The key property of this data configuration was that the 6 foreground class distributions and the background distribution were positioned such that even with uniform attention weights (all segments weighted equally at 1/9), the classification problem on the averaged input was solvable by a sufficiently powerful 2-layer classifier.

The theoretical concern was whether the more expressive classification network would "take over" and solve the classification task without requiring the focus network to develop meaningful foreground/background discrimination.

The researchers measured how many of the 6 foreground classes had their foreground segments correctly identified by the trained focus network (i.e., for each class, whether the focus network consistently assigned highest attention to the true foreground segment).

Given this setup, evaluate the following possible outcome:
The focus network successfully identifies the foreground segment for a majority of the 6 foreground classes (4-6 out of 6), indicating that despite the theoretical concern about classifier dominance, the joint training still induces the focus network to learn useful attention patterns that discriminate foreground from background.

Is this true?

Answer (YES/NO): NO